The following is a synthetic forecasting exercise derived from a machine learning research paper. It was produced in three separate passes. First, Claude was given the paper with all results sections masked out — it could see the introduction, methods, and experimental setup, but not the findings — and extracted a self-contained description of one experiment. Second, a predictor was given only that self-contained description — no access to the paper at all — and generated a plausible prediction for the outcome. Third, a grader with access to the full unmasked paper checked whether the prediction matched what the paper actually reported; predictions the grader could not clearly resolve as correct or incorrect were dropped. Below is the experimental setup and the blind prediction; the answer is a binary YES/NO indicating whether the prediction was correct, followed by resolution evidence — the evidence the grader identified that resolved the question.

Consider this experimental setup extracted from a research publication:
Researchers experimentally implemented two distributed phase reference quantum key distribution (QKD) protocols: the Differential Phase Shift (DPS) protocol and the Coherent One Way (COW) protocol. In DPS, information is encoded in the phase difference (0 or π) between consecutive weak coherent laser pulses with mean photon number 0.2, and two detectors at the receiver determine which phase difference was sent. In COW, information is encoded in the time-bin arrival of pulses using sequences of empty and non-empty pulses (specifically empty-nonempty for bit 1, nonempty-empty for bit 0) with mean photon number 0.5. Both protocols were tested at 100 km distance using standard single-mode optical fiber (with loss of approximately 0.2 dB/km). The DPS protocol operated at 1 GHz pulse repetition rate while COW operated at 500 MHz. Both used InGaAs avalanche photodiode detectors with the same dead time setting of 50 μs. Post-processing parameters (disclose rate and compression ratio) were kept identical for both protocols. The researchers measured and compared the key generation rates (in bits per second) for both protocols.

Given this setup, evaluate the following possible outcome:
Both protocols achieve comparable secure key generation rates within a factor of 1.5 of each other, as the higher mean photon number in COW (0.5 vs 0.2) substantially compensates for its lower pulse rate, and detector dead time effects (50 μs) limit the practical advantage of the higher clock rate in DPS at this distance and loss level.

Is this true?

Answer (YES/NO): NO